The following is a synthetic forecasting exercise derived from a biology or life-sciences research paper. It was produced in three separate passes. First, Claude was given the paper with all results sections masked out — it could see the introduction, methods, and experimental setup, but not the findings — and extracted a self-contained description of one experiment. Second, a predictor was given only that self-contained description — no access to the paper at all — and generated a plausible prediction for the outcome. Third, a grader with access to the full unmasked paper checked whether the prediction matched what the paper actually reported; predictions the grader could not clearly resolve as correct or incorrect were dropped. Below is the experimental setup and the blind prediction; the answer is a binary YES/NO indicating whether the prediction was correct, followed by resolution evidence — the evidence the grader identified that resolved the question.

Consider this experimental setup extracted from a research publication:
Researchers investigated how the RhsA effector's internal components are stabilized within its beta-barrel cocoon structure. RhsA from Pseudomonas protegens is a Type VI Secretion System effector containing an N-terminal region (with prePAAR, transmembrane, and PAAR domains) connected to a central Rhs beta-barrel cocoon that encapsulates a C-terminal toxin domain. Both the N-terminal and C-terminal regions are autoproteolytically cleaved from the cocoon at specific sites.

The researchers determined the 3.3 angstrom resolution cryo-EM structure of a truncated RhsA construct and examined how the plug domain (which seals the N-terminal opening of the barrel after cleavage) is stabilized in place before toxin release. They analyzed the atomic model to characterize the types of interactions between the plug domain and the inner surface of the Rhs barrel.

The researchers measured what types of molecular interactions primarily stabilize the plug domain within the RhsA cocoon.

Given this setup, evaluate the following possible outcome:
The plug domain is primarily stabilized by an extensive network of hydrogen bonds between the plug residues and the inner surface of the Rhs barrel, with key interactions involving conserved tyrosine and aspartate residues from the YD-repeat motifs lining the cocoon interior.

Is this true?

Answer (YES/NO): NO